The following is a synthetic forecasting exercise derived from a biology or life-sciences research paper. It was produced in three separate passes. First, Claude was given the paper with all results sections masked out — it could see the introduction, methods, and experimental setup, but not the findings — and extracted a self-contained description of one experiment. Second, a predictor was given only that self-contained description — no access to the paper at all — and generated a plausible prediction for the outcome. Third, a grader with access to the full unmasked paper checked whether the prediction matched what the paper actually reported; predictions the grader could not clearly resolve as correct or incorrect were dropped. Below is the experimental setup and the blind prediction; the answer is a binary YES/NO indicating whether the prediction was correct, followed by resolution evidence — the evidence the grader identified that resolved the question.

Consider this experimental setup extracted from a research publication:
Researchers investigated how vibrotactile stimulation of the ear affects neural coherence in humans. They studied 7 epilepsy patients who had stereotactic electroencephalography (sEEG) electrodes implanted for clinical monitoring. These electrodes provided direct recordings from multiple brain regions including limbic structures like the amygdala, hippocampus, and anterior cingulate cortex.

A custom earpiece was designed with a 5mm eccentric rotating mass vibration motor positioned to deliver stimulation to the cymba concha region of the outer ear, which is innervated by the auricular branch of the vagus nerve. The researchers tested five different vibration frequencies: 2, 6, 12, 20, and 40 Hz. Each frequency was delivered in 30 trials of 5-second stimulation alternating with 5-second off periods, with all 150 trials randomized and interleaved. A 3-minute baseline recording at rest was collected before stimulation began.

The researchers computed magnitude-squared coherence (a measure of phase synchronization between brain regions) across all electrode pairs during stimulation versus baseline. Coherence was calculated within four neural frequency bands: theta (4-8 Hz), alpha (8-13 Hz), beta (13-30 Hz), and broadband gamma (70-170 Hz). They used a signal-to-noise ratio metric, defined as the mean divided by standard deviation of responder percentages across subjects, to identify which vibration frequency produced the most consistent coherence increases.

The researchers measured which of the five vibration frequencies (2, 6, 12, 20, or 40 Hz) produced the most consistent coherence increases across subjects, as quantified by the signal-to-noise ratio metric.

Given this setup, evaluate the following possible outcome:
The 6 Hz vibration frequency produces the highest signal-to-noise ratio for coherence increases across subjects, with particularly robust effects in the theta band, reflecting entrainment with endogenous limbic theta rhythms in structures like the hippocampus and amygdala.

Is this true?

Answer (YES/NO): NO